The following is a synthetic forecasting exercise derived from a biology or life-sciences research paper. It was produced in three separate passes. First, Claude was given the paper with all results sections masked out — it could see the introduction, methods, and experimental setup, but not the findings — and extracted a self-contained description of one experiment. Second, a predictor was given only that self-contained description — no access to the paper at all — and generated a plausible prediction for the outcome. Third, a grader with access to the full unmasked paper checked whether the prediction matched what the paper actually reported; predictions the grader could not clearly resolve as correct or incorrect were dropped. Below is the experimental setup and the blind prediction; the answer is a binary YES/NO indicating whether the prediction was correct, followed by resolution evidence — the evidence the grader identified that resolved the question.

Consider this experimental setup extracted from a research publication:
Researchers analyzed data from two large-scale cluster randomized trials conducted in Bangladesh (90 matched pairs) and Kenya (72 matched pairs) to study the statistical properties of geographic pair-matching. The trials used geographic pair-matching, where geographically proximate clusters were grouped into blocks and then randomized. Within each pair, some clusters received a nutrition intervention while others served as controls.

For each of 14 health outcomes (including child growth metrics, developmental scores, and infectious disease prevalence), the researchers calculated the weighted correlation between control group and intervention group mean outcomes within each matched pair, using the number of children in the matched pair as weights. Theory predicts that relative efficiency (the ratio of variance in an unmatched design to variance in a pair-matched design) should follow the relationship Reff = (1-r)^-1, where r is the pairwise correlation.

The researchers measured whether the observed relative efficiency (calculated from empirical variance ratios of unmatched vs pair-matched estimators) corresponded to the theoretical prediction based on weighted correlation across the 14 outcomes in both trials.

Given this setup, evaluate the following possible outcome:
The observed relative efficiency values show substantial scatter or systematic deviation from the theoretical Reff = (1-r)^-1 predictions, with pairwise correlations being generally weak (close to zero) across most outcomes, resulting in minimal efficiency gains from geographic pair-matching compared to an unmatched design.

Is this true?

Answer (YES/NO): NO